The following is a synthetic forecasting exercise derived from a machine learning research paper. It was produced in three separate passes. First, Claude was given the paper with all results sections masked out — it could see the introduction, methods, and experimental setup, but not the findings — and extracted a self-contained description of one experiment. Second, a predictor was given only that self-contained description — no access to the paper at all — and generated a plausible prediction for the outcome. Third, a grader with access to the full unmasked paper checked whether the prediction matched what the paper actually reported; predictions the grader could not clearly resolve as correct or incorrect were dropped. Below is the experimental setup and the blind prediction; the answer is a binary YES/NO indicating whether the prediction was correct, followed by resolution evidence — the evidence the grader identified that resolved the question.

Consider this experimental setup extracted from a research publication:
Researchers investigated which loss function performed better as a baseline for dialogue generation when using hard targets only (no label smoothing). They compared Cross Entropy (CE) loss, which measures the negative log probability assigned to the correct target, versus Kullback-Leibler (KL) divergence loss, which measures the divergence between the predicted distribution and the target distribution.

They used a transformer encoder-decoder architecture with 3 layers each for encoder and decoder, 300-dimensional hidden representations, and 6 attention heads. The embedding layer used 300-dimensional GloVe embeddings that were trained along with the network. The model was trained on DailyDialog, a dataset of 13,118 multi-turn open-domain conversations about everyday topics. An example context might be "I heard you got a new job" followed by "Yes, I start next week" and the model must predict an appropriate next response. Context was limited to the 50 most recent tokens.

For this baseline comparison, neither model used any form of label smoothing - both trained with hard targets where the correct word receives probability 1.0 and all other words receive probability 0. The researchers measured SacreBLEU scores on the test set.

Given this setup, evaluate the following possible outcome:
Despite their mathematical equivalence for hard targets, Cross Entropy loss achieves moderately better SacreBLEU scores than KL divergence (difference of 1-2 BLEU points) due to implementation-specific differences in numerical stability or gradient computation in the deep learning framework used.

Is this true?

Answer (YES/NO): NO